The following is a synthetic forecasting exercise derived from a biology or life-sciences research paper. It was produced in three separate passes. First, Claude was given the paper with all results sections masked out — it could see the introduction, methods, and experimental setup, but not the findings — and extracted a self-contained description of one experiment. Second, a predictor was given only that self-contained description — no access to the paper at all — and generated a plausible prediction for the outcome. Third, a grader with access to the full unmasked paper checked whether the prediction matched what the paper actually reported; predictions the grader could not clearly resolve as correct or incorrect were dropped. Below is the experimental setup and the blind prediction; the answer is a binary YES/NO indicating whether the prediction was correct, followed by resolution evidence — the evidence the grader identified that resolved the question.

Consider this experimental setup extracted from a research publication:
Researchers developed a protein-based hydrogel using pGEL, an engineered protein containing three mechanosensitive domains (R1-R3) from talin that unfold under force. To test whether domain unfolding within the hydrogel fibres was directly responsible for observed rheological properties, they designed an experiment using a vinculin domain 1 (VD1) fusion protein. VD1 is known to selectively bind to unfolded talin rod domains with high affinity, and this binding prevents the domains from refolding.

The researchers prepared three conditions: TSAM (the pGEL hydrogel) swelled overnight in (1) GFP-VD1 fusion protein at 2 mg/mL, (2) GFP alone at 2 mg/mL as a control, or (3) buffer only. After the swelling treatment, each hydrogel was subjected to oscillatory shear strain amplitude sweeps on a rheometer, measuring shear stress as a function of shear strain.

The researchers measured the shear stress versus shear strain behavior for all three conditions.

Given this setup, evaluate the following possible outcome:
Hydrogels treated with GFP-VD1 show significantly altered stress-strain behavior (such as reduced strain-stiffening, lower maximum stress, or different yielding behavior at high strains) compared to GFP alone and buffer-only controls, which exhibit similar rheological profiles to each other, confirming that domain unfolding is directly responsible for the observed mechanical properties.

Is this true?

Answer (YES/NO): YES